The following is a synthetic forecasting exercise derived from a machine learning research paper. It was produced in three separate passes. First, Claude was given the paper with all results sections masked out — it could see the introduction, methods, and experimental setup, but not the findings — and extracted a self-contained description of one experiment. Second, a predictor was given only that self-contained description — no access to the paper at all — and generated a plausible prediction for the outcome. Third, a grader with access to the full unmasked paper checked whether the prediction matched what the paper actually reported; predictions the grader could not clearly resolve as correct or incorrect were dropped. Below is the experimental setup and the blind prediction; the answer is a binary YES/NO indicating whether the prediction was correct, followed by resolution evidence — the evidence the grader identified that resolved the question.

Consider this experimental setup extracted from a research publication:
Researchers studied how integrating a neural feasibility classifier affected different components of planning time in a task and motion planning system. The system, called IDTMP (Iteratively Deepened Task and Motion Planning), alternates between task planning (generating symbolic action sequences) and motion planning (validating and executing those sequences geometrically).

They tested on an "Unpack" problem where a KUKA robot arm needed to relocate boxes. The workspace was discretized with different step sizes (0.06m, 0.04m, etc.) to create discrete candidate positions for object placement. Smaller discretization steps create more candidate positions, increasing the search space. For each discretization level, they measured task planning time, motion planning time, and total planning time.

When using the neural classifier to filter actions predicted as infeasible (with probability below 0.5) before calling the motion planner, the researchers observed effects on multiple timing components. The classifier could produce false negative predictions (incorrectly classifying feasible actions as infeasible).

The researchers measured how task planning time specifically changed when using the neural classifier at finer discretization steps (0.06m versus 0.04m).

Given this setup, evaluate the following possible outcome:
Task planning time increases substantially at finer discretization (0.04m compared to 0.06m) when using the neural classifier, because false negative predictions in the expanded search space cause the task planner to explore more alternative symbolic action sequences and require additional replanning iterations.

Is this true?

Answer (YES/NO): NO